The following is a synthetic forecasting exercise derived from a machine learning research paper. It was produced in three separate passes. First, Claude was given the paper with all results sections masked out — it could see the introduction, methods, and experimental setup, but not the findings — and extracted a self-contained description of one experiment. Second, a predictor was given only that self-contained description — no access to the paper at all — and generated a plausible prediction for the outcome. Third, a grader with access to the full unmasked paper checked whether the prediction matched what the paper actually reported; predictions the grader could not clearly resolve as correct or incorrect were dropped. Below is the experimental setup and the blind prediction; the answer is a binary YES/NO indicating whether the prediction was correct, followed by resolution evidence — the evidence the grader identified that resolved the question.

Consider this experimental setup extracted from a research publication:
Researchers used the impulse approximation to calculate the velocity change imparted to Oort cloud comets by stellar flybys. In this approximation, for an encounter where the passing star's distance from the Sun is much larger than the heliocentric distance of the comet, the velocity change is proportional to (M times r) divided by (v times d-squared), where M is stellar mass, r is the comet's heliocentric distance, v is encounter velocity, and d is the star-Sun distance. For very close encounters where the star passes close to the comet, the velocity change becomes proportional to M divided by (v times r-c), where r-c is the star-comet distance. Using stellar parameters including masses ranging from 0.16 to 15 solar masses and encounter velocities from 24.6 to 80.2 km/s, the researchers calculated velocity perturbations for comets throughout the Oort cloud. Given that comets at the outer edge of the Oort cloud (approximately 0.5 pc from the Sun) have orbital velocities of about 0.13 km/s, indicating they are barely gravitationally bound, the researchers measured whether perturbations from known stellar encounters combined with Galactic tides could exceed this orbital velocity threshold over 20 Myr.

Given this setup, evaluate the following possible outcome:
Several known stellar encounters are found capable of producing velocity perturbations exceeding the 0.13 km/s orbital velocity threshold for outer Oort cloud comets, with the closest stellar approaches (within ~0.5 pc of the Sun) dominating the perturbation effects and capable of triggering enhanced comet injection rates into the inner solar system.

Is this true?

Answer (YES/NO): NO